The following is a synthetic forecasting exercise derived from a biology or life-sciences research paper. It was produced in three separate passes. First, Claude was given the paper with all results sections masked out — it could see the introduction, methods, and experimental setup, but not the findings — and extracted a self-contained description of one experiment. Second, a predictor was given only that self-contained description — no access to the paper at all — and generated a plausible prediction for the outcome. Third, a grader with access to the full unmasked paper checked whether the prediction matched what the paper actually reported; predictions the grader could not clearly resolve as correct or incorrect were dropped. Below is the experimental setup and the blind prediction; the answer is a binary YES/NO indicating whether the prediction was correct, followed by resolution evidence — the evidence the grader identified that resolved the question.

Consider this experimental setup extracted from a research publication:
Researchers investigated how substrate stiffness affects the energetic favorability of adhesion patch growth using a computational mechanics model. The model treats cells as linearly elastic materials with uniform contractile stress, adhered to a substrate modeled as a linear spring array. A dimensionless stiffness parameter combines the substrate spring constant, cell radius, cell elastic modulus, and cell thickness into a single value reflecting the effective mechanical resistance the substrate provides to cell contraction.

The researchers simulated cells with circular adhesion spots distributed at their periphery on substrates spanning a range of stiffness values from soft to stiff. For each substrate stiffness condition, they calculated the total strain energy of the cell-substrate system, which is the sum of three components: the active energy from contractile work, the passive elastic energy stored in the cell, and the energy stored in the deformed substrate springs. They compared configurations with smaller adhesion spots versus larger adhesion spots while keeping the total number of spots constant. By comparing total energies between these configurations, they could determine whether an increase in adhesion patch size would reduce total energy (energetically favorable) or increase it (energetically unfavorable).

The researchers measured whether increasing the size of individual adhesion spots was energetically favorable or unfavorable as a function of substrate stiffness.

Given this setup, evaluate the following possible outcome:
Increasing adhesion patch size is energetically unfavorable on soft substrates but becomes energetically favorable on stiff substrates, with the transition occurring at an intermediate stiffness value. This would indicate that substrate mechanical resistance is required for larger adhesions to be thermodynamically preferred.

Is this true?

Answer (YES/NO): YES